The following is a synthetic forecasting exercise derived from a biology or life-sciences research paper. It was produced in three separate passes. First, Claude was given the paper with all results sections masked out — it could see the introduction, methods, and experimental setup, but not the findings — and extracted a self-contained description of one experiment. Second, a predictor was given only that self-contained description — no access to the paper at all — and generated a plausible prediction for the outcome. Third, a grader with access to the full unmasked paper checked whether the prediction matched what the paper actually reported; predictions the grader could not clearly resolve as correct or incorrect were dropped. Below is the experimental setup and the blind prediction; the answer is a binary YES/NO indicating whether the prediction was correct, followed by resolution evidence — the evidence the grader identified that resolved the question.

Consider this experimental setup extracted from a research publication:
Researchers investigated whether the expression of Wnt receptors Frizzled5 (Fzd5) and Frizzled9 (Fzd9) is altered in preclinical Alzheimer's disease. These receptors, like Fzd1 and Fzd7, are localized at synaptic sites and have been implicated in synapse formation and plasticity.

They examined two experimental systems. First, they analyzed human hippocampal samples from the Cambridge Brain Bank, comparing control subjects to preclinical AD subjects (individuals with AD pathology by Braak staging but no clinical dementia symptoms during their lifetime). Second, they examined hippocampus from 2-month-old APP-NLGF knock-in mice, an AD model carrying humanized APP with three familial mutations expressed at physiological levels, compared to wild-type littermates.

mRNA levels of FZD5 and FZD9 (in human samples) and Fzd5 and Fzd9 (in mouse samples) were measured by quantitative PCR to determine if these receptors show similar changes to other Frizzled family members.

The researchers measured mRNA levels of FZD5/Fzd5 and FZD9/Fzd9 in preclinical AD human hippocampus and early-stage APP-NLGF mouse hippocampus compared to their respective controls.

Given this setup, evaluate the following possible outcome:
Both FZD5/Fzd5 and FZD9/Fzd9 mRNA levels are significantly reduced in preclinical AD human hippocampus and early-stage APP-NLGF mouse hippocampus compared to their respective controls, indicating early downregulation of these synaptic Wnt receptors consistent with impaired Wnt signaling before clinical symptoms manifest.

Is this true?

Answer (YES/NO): NO